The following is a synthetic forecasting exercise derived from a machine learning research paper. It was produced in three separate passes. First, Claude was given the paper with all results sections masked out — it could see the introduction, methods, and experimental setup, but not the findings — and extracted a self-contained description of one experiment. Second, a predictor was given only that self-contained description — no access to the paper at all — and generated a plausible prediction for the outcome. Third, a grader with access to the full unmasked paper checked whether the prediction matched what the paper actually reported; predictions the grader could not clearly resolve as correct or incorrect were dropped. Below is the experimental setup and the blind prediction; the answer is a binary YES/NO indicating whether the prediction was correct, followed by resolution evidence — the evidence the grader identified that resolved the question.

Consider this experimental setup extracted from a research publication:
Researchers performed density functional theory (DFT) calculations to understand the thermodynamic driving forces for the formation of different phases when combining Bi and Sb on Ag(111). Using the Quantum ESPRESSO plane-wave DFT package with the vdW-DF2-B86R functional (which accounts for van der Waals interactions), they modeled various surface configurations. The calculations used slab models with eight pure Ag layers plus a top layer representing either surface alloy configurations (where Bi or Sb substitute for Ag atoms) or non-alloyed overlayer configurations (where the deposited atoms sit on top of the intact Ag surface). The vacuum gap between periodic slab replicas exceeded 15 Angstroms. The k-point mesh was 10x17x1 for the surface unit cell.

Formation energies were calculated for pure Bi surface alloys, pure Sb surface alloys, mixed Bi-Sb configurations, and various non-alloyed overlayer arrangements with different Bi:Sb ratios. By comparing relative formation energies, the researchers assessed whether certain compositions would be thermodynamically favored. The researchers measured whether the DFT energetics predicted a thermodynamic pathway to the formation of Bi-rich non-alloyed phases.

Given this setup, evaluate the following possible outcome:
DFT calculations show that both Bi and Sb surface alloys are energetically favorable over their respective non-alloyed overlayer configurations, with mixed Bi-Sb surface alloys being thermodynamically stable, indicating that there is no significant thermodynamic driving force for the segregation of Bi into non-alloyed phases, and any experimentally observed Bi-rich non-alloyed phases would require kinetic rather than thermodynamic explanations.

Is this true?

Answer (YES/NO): NO